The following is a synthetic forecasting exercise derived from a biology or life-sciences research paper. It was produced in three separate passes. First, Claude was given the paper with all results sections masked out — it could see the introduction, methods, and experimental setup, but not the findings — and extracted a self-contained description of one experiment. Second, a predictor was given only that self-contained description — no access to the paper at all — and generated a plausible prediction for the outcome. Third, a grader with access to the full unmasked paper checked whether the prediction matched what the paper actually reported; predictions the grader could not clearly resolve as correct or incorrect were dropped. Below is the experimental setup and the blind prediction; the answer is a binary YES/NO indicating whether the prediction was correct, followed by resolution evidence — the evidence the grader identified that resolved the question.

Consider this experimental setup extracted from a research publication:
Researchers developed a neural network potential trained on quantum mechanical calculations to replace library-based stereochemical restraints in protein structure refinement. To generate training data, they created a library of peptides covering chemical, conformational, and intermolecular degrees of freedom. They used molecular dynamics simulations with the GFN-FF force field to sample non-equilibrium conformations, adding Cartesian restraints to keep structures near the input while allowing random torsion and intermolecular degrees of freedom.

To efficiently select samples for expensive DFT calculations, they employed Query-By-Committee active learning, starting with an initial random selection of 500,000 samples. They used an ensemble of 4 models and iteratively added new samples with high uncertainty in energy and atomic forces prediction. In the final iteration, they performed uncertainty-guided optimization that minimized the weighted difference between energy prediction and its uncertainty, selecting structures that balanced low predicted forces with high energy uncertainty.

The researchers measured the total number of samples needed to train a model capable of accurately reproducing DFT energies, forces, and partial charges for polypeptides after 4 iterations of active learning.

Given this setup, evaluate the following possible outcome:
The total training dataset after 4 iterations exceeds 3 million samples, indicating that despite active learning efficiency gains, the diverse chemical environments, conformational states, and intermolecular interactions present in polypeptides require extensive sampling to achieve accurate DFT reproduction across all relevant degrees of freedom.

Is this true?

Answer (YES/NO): NO